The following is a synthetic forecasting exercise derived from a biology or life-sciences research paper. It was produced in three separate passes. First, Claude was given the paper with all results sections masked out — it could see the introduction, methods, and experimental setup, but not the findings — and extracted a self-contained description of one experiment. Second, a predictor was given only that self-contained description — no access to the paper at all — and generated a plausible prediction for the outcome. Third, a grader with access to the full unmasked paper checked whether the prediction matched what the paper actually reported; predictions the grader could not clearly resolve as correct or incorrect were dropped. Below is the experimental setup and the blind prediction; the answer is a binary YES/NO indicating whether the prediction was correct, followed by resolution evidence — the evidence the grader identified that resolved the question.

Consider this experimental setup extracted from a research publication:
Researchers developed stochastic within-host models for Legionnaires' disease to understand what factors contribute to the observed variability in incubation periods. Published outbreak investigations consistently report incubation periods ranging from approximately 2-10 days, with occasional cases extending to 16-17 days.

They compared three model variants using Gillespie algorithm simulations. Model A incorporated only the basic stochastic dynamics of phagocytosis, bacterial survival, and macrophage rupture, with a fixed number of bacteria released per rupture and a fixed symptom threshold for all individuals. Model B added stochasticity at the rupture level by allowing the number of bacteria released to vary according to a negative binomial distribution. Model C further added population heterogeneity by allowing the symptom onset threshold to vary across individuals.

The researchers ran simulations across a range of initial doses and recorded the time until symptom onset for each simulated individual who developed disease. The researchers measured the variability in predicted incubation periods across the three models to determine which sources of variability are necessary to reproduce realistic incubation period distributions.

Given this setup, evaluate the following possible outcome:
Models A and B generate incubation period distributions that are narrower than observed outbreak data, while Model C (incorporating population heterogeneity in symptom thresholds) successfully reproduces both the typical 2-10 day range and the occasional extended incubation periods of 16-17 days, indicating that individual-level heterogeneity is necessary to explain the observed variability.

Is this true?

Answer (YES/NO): YES